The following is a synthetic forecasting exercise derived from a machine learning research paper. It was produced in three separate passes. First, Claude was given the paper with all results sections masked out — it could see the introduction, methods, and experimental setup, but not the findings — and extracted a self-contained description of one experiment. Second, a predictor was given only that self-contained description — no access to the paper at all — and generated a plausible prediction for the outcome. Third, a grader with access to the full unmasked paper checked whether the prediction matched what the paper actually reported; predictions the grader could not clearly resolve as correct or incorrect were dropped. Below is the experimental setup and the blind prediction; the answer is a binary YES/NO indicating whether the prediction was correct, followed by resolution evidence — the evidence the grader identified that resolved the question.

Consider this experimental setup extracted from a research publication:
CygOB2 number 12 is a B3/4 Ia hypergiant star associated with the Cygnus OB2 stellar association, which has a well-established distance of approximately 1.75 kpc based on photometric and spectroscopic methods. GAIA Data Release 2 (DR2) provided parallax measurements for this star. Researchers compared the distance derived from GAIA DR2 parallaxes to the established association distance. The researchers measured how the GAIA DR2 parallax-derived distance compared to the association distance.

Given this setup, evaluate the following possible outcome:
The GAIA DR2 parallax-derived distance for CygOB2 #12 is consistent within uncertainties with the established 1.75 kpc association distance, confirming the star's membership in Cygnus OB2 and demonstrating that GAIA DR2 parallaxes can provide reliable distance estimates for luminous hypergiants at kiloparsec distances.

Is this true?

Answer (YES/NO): NO